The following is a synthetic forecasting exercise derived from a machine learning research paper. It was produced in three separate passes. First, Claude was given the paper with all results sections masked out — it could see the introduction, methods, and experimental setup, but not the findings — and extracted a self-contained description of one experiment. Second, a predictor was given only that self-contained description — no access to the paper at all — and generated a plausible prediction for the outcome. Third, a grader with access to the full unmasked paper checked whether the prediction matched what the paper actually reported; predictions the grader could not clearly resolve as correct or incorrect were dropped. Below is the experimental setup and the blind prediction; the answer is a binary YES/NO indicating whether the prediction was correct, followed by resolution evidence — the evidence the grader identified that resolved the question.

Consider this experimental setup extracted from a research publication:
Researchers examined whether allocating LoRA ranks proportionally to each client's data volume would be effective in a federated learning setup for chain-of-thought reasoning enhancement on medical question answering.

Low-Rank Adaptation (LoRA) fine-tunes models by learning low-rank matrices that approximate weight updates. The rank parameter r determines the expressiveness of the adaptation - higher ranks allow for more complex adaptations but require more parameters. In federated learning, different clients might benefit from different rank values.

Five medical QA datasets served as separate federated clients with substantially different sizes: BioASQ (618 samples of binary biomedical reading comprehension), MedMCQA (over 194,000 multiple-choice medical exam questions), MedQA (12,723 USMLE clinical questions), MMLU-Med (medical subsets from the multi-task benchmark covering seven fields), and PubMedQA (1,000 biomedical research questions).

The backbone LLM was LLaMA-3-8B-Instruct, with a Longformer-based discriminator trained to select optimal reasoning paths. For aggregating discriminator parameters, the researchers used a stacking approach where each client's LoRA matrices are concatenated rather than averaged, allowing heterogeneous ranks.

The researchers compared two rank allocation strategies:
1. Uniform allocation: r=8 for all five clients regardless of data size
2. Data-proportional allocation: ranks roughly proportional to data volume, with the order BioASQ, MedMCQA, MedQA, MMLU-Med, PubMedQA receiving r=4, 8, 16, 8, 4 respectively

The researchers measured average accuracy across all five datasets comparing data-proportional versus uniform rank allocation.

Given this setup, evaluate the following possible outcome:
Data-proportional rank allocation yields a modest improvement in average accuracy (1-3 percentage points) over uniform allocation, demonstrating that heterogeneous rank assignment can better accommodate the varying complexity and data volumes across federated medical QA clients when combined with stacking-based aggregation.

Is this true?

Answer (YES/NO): NO